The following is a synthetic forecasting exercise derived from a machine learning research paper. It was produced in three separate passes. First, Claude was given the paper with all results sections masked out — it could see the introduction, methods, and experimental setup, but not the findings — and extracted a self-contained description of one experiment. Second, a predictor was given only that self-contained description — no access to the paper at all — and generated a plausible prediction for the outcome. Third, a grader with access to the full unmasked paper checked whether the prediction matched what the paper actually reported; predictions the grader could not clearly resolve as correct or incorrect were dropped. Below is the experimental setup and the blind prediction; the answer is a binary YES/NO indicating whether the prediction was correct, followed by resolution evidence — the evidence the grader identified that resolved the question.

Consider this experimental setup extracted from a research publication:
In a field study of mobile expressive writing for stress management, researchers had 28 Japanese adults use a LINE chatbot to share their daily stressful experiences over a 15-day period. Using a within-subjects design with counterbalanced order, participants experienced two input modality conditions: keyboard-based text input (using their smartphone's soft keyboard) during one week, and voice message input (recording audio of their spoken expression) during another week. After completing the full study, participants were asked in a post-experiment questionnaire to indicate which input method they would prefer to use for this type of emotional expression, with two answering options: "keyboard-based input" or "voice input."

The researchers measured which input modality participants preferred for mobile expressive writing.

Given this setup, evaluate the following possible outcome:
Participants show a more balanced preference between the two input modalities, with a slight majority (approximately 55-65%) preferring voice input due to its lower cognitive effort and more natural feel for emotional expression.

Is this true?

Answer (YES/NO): NO